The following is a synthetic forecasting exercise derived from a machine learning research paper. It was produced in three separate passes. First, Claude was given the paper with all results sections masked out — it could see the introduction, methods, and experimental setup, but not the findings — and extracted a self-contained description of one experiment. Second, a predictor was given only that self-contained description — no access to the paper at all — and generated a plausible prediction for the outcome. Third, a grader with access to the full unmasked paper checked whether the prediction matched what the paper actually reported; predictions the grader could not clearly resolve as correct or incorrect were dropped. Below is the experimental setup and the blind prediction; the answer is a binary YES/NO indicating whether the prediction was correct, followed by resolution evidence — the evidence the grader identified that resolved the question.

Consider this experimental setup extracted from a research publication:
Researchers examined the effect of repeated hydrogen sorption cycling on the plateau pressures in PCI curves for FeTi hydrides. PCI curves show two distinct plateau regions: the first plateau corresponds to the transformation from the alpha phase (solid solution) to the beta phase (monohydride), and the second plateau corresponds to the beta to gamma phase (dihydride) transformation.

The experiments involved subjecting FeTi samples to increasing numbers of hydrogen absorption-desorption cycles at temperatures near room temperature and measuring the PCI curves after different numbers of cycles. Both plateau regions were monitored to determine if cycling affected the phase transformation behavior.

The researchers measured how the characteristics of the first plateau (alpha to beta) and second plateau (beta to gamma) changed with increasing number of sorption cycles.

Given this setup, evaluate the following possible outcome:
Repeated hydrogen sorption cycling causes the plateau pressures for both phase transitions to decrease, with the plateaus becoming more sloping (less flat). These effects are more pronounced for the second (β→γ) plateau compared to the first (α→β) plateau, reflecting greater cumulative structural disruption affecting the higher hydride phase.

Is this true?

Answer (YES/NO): NO